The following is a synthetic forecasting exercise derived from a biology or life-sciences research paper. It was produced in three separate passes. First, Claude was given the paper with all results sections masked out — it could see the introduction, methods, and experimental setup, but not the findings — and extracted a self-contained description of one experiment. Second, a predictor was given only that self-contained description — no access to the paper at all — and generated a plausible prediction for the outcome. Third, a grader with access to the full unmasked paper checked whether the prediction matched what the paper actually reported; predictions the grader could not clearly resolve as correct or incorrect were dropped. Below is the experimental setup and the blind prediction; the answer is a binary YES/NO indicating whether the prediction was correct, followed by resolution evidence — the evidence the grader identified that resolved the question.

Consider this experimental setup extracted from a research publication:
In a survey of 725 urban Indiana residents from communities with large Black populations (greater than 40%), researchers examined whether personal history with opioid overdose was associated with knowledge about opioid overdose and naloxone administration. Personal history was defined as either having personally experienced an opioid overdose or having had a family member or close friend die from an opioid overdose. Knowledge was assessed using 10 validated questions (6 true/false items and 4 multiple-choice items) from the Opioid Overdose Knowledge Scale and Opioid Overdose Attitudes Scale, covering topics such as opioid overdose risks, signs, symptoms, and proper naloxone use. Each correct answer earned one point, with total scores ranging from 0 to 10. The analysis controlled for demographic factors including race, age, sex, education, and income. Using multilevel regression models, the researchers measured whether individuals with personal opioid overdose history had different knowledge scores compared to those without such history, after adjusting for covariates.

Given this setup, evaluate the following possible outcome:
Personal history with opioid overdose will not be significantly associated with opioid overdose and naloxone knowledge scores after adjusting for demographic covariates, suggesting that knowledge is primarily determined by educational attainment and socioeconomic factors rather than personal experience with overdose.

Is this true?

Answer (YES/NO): NO